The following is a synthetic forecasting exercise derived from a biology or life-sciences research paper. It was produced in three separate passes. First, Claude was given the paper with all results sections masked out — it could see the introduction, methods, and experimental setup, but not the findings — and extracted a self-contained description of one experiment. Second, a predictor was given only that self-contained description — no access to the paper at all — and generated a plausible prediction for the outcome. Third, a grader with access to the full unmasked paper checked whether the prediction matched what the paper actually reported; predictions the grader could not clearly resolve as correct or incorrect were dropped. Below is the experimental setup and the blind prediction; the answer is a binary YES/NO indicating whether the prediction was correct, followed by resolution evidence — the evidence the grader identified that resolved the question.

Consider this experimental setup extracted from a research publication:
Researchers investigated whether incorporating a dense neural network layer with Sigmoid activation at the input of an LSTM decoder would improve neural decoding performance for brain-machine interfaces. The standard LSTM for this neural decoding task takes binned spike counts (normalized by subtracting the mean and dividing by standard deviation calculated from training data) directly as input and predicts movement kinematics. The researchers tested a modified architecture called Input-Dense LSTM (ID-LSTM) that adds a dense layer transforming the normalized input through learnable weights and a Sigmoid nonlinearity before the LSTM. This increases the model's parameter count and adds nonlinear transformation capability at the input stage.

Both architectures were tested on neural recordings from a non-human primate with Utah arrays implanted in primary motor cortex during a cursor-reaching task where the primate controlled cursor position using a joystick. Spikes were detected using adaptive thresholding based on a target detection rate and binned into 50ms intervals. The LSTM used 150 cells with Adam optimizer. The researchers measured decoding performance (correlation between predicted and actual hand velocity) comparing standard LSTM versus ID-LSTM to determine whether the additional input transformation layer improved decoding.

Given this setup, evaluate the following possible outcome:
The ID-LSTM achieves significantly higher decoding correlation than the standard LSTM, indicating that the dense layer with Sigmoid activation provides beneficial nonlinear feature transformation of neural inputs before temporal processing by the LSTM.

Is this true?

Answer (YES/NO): NO